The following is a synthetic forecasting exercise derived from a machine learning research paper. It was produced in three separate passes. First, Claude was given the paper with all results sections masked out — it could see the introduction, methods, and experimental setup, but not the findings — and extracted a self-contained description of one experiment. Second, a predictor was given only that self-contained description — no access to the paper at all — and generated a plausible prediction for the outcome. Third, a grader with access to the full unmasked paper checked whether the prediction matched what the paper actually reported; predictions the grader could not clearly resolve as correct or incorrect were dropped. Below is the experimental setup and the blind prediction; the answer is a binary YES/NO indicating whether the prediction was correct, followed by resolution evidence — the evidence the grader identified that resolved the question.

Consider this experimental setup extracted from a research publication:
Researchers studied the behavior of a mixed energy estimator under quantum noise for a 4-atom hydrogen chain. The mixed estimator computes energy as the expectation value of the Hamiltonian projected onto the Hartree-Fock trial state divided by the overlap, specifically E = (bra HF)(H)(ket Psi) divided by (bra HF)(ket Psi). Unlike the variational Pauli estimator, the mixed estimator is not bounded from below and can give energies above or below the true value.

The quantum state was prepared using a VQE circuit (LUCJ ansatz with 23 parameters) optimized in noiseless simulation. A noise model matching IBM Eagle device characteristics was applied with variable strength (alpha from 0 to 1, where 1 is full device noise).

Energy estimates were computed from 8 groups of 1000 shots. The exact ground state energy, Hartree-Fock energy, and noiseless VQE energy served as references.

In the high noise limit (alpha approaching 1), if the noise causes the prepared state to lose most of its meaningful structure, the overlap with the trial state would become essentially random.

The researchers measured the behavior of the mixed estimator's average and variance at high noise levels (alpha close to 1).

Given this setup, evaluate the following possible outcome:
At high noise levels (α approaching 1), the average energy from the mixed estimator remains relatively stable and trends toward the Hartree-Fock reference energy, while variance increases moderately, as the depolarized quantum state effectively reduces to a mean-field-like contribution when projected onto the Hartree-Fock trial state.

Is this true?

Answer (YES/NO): YES